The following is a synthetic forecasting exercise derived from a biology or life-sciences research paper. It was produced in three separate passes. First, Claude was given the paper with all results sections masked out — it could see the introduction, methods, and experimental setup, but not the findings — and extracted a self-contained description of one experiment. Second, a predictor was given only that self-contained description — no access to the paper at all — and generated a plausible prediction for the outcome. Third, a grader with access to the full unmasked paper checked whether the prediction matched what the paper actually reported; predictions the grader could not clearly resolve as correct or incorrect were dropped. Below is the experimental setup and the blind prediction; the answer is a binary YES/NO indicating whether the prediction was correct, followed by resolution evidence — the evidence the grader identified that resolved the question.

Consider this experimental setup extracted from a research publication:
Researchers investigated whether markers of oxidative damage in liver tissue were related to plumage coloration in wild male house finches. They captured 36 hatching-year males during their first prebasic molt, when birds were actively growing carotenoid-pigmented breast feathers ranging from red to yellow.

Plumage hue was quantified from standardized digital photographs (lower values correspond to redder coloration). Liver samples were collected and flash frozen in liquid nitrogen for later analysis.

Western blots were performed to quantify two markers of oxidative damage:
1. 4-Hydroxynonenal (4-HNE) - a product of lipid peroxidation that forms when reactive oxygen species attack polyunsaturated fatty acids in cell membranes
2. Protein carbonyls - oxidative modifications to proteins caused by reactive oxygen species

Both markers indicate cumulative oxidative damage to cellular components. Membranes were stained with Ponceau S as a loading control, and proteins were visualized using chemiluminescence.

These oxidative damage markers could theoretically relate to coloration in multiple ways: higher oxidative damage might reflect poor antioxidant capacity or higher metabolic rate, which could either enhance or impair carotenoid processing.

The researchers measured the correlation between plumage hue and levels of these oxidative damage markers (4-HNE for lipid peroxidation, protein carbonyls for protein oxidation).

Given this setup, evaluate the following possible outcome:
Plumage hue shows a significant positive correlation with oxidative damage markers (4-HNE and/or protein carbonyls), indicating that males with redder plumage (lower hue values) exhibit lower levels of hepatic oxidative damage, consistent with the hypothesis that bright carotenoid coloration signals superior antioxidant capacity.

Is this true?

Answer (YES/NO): NO